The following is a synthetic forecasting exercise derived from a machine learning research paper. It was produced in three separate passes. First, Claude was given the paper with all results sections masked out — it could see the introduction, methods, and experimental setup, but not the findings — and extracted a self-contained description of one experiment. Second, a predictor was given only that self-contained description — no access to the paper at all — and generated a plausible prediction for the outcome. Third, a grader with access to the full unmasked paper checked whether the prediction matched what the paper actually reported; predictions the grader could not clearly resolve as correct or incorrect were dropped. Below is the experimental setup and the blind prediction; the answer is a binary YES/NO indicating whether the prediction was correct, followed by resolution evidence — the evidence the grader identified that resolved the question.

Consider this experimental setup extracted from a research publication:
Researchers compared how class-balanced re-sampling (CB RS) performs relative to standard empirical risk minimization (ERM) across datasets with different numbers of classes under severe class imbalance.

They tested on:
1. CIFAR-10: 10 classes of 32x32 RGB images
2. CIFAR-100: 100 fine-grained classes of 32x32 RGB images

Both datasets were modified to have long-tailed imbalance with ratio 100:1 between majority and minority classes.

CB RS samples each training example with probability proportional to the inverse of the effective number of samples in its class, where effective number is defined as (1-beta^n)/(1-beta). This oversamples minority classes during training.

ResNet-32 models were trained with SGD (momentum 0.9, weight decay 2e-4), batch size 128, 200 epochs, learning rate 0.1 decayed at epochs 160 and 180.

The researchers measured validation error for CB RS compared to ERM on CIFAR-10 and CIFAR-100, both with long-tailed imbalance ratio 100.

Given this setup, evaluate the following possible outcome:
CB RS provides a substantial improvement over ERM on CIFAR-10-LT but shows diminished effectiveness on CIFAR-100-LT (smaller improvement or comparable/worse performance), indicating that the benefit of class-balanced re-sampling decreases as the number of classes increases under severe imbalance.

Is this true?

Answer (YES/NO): NO